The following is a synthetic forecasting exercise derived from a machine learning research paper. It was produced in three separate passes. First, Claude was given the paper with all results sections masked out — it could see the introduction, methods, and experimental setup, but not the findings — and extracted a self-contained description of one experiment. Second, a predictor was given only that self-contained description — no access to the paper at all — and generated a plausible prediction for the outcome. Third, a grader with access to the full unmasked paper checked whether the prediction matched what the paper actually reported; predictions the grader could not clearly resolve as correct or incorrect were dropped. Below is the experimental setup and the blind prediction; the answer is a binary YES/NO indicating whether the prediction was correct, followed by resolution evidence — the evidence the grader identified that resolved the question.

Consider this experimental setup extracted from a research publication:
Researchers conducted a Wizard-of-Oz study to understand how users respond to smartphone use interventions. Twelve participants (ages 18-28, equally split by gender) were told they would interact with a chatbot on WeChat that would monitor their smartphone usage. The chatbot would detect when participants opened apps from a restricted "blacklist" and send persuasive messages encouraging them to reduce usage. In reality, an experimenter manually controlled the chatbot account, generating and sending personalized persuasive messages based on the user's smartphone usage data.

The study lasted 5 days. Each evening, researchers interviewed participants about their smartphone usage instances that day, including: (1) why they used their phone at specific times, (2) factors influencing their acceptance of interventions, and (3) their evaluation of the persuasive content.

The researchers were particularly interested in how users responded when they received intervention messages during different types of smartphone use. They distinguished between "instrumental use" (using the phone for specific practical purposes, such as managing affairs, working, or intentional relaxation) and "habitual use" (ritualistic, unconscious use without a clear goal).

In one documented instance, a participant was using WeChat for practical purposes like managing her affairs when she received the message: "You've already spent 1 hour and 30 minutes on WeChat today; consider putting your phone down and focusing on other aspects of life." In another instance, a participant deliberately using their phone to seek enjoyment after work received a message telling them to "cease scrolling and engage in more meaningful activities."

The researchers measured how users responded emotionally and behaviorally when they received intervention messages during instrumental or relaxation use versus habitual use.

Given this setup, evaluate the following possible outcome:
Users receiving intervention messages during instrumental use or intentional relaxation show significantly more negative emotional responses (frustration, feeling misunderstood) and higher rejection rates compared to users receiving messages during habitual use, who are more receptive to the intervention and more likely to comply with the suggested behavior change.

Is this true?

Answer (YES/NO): YES